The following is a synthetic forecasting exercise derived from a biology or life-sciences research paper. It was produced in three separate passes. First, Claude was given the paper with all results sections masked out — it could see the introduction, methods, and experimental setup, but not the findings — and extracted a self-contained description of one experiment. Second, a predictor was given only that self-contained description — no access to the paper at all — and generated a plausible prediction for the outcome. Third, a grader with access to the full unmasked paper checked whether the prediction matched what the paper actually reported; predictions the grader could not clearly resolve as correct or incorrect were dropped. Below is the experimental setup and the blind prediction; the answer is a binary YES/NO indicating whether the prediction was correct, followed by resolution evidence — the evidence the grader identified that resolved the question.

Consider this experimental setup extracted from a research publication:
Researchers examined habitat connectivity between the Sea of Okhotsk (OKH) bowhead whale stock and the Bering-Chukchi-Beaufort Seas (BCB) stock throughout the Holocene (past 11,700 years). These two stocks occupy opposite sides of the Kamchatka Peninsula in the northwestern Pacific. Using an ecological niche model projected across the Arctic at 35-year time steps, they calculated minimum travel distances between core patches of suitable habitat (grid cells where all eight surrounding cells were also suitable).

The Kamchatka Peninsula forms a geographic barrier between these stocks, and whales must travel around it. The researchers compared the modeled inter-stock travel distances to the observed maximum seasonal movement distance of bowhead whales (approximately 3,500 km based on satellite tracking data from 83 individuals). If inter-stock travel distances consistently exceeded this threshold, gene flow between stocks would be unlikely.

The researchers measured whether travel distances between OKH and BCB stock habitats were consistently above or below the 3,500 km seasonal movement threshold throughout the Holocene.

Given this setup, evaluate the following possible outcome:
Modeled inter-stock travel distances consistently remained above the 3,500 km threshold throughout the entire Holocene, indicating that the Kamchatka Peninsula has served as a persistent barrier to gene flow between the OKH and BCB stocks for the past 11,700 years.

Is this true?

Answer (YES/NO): YES